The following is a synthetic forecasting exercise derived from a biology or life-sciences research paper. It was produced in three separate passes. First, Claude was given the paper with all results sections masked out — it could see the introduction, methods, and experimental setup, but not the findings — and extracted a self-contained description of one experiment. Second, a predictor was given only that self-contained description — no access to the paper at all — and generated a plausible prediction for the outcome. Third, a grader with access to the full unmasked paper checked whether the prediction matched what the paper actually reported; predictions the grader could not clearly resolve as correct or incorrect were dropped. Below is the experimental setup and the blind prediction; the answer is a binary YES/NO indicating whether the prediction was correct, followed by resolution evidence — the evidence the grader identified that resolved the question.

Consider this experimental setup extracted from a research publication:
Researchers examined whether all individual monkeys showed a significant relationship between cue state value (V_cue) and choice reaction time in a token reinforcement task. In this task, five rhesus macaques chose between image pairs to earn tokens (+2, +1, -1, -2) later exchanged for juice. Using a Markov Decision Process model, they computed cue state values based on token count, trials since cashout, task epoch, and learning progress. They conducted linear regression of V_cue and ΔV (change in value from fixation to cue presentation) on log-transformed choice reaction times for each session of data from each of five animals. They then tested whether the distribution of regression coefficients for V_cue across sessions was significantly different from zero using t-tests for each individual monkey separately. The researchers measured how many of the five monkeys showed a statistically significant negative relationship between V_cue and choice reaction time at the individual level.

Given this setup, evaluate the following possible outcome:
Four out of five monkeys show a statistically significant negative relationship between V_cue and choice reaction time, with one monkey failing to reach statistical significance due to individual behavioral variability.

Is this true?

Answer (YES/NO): YES